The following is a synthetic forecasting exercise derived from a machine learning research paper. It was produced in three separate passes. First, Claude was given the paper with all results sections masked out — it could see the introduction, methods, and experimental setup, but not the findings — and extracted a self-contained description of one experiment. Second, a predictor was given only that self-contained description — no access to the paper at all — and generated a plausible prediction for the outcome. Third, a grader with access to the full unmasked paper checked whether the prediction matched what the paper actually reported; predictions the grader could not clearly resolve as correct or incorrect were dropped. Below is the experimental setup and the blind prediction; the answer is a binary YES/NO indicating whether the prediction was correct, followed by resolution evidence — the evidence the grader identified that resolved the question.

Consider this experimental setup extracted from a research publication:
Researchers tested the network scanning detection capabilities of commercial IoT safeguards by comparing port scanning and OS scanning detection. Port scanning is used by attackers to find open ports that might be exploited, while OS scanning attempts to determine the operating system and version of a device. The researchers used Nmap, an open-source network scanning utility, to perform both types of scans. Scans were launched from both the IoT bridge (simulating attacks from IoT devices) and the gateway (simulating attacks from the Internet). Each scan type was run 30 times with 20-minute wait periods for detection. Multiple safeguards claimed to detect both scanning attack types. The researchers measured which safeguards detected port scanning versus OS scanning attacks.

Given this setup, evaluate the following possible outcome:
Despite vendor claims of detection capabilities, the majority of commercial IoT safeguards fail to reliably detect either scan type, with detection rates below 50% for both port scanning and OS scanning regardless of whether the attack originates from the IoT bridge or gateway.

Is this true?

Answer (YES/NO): YES